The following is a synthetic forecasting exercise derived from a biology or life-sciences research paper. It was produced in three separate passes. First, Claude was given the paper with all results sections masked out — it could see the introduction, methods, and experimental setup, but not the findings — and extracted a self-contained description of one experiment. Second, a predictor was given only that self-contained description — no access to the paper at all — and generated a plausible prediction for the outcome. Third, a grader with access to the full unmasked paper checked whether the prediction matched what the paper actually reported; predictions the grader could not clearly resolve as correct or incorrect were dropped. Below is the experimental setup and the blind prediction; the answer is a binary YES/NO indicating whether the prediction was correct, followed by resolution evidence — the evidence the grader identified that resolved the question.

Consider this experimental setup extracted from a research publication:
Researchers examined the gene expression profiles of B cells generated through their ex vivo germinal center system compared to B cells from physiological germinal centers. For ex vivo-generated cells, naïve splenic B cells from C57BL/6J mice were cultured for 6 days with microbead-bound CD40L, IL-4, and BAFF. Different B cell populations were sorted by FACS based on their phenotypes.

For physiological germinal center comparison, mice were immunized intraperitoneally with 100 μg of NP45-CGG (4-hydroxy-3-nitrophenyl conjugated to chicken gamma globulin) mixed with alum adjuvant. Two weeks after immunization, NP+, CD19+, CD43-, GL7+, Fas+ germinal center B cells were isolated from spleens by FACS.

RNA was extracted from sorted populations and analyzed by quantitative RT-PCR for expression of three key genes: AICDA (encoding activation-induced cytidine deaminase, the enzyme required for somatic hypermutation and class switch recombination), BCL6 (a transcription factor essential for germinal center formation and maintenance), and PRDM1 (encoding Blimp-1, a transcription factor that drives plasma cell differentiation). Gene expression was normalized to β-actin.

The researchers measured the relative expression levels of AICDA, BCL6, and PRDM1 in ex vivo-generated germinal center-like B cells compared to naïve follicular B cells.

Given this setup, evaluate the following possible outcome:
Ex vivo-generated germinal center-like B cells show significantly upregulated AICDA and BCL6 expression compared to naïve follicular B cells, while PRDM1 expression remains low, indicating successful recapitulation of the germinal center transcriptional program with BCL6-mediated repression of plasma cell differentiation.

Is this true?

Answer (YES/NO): NO